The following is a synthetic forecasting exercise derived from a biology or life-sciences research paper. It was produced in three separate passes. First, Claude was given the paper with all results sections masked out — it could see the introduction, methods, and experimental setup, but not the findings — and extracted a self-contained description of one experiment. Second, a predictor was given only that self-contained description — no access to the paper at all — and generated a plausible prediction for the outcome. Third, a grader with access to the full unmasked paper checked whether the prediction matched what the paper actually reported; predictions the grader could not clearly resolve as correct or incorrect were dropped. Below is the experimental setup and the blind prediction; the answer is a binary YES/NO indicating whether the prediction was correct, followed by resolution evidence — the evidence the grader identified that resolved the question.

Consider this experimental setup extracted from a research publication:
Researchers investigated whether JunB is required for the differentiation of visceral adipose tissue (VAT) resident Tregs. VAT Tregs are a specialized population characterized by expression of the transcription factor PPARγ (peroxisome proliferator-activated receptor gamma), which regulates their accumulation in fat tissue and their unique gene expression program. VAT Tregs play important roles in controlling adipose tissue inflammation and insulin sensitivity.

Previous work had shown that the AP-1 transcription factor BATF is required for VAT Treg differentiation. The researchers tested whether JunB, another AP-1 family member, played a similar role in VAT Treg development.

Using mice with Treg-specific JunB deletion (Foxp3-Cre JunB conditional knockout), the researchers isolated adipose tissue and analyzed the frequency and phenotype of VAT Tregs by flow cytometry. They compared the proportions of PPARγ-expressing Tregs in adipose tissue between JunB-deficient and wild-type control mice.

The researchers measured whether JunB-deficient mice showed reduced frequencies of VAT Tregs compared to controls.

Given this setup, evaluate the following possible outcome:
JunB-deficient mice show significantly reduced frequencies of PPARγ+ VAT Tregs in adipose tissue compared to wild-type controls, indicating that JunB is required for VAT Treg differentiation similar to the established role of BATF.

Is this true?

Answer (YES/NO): NO